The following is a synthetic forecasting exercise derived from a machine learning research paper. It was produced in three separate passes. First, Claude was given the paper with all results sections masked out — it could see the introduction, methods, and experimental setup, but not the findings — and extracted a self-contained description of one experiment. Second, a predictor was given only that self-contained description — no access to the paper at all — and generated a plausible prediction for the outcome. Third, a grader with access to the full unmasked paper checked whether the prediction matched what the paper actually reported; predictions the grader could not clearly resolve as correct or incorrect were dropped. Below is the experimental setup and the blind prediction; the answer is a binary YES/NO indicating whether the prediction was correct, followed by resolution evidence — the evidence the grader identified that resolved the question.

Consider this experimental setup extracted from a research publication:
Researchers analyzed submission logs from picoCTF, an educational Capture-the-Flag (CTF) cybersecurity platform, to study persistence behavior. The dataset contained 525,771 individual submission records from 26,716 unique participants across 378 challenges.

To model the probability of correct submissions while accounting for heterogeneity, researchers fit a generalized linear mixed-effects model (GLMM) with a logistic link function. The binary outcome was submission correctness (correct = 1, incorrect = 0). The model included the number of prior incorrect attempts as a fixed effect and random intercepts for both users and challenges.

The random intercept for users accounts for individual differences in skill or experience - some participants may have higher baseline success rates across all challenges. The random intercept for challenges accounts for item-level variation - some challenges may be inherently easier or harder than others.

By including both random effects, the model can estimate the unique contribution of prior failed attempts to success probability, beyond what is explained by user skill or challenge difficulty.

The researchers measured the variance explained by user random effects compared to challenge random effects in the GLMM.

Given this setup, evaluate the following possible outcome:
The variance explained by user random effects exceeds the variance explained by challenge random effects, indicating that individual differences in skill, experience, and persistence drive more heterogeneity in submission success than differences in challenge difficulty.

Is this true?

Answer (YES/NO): NO